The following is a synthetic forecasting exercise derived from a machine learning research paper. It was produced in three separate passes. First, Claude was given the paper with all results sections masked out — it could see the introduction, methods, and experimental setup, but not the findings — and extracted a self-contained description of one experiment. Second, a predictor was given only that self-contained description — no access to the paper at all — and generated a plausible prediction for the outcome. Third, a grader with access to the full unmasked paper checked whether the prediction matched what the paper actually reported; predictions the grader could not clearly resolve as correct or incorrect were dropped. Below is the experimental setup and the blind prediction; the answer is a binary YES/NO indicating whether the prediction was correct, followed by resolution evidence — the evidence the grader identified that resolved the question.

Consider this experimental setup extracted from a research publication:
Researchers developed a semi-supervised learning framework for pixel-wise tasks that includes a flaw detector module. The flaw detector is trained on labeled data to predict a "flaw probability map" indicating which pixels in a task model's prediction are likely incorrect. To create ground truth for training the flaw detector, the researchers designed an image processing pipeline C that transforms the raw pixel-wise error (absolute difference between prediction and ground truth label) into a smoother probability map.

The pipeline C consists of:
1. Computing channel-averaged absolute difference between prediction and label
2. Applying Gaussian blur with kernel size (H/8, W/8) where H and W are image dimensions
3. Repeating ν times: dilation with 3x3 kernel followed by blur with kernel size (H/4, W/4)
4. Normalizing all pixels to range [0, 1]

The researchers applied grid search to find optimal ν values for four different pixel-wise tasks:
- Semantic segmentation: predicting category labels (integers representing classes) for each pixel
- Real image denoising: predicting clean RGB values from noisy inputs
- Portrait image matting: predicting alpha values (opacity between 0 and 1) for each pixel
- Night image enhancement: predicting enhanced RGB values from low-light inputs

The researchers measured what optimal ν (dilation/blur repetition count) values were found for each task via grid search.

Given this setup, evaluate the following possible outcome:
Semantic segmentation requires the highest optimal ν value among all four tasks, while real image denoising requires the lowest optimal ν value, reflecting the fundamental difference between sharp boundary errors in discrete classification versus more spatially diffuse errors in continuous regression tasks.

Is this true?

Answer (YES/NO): NO